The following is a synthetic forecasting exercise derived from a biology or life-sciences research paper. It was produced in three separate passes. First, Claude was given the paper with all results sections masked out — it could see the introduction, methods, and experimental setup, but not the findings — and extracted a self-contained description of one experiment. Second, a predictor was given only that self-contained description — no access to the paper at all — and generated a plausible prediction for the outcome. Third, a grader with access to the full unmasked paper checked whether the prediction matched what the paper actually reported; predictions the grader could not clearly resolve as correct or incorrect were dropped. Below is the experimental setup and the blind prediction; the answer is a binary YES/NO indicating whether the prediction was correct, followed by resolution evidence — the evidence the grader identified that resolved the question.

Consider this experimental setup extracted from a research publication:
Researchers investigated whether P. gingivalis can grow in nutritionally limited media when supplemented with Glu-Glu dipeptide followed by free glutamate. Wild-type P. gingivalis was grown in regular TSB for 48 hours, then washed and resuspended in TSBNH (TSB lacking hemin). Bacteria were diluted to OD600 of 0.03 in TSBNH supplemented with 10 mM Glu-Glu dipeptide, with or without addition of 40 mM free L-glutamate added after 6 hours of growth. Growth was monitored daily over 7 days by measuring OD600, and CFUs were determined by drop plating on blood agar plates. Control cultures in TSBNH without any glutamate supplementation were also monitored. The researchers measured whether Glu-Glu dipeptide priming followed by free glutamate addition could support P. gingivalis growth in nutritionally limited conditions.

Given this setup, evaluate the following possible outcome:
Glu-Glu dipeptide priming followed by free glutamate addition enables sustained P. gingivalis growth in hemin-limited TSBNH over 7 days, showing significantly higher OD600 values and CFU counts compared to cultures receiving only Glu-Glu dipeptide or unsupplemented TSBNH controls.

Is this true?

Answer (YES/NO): YES